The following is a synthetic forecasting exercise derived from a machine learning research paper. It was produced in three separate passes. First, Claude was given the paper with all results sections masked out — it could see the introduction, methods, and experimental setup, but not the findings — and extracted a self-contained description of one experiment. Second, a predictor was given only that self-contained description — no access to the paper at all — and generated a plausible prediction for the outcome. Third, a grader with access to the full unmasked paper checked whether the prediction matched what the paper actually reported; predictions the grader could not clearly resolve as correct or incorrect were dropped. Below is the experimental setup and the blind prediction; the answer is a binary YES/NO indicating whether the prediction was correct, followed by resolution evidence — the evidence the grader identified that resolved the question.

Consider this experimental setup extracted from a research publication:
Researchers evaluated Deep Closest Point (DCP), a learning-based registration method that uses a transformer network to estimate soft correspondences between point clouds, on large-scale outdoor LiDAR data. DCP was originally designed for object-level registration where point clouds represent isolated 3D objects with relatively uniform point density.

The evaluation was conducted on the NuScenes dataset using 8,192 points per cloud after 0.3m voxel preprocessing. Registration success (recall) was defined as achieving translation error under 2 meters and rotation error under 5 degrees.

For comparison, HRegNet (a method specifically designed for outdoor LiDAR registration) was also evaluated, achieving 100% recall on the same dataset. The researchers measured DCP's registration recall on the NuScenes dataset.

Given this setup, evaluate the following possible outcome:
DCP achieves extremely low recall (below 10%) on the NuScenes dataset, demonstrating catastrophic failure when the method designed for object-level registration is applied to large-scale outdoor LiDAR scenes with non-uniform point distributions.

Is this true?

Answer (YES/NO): NO